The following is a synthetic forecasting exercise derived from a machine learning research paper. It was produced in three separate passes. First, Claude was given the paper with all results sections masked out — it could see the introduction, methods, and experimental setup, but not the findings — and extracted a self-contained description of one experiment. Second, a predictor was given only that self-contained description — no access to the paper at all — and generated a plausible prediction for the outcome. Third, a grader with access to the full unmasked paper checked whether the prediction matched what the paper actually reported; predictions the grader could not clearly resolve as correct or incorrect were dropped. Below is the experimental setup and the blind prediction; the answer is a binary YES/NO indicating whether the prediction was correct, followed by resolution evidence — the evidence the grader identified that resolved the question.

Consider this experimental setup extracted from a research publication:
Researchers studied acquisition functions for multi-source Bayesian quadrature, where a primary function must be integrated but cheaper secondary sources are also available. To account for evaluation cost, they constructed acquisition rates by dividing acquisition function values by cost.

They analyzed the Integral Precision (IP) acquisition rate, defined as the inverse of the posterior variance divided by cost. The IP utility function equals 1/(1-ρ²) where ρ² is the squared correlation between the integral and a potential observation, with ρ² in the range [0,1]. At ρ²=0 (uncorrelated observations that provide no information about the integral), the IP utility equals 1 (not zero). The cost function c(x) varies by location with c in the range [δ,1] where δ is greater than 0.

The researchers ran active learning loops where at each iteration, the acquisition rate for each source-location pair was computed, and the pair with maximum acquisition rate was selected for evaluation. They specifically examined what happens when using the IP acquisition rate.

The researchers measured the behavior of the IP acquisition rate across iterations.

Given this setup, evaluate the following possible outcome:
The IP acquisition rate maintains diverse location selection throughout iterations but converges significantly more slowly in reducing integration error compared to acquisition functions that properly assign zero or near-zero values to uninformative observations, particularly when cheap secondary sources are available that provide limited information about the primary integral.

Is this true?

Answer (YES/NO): NO